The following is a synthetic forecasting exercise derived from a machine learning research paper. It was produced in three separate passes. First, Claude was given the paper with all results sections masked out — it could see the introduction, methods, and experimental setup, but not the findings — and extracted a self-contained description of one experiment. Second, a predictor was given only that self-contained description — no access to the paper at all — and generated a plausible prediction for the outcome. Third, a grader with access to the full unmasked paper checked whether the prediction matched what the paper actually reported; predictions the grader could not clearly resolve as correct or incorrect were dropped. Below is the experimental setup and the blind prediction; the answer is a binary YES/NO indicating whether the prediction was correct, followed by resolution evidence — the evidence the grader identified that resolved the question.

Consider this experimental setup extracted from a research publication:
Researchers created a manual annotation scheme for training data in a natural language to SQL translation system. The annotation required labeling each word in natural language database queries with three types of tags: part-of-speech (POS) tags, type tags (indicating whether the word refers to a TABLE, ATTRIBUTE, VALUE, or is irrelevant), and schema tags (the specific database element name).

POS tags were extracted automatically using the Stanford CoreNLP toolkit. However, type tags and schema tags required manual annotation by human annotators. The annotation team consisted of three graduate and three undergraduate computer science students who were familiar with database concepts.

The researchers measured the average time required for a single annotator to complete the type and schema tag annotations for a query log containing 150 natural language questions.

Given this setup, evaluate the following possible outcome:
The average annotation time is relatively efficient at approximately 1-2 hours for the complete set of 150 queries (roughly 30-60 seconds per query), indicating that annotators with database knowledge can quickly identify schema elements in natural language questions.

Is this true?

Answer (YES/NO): NO